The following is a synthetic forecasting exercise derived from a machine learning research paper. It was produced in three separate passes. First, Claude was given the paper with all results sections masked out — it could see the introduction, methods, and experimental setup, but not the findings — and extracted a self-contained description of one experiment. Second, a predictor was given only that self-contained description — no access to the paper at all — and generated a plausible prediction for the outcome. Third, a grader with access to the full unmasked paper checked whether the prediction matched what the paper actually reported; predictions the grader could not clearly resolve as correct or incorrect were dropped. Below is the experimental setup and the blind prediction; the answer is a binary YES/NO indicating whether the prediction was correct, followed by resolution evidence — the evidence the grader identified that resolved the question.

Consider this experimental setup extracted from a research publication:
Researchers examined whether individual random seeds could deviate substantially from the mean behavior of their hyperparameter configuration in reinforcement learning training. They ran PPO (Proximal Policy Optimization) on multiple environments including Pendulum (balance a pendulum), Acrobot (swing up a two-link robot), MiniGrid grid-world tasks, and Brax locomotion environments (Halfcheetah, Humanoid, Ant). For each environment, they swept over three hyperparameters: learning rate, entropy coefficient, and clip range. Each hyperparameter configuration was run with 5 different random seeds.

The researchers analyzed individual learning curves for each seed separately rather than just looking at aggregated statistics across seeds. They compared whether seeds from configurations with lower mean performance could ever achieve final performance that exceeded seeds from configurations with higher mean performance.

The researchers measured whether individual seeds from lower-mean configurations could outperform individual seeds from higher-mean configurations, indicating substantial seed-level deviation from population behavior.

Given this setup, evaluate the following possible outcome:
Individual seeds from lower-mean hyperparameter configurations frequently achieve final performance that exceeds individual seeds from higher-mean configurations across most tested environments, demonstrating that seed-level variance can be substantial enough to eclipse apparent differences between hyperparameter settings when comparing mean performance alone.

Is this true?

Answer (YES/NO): YES